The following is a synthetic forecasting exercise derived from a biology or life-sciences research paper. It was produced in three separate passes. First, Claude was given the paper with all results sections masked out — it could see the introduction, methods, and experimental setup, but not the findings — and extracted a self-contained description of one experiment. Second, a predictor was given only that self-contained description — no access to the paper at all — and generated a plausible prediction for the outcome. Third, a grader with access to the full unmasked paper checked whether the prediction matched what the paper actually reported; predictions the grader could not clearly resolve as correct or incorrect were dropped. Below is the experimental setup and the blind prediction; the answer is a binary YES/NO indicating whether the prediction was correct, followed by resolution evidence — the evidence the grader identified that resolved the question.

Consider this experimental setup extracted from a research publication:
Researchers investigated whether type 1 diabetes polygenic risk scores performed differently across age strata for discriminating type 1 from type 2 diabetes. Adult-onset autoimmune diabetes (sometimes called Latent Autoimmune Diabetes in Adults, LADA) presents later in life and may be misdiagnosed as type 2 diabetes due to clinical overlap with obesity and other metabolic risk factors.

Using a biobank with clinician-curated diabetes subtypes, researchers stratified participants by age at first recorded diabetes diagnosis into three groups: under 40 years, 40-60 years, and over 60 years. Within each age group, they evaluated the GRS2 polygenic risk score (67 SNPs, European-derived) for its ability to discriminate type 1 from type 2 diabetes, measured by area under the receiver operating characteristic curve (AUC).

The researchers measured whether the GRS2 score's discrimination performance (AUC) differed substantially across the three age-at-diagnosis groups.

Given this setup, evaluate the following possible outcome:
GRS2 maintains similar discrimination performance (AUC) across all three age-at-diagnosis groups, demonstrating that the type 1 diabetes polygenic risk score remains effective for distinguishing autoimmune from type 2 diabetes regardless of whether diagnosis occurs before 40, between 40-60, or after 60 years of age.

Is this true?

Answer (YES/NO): NO